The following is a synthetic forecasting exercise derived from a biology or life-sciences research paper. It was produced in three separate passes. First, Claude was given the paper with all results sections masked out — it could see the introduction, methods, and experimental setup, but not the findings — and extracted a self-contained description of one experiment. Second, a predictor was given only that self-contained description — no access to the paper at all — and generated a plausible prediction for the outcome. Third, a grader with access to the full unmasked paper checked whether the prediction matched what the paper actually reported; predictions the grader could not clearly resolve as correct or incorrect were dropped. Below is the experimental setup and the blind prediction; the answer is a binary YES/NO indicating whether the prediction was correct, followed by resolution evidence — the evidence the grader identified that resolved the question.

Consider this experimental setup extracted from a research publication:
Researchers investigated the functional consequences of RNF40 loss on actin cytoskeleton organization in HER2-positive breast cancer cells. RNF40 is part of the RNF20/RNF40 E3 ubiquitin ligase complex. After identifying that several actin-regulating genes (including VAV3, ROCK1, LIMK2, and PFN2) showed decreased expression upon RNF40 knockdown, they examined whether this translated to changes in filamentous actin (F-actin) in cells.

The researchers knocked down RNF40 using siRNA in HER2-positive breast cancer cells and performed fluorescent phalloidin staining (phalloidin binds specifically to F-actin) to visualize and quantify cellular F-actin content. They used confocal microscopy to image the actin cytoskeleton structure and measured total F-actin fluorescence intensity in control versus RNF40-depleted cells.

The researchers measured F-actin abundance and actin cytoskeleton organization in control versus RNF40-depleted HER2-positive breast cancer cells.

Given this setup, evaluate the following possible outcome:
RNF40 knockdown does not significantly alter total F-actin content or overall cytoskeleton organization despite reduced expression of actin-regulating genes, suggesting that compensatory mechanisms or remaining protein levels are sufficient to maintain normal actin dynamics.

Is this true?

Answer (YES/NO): NO